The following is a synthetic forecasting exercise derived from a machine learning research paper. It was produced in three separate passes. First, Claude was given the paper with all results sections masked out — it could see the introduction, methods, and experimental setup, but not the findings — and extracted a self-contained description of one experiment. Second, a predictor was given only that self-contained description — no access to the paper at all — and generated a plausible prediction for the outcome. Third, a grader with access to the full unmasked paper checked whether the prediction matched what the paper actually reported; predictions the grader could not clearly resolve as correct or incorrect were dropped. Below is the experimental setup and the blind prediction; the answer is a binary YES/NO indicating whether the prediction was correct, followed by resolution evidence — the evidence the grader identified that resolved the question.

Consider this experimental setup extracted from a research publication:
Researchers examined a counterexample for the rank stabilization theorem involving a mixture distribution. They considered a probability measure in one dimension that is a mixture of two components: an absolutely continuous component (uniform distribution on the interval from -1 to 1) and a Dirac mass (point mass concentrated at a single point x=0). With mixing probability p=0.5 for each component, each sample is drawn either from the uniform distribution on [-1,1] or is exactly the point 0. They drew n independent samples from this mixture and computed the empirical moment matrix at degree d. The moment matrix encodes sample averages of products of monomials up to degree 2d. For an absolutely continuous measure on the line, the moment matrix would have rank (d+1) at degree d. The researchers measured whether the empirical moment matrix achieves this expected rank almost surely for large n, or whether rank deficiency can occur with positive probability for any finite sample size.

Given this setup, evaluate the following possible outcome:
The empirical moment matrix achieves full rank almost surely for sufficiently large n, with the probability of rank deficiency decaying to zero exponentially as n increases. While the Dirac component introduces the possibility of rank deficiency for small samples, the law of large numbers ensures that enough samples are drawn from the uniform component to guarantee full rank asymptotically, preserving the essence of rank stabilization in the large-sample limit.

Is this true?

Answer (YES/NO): NO